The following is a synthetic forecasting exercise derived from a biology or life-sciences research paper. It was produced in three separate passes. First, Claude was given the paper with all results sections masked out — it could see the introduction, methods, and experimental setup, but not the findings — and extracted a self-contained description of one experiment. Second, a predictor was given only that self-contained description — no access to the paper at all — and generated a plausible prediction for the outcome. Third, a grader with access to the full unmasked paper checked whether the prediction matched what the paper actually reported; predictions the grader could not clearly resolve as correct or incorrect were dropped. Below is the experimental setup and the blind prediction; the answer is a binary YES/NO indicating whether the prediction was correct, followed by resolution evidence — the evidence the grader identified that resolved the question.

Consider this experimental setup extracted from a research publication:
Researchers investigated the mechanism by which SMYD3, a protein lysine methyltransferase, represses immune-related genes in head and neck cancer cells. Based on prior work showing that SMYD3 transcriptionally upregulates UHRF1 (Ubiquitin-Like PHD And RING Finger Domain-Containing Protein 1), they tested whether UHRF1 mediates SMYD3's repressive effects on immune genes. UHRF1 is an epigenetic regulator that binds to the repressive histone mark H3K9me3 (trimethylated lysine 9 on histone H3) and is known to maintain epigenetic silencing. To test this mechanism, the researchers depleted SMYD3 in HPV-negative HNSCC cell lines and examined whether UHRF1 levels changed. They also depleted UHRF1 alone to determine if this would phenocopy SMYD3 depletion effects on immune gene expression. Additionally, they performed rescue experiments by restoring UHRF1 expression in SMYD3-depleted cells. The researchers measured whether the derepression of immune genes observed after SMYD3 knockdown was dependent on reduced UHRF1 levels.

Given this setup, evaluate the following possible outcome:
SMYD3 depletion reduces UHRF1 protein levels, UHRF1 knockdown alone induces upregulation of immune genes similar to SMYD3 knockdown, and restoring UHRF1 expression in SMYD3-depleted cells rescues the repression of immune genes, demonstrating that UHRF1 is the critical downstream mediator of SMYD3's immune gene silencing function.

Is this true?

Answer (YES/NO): NO